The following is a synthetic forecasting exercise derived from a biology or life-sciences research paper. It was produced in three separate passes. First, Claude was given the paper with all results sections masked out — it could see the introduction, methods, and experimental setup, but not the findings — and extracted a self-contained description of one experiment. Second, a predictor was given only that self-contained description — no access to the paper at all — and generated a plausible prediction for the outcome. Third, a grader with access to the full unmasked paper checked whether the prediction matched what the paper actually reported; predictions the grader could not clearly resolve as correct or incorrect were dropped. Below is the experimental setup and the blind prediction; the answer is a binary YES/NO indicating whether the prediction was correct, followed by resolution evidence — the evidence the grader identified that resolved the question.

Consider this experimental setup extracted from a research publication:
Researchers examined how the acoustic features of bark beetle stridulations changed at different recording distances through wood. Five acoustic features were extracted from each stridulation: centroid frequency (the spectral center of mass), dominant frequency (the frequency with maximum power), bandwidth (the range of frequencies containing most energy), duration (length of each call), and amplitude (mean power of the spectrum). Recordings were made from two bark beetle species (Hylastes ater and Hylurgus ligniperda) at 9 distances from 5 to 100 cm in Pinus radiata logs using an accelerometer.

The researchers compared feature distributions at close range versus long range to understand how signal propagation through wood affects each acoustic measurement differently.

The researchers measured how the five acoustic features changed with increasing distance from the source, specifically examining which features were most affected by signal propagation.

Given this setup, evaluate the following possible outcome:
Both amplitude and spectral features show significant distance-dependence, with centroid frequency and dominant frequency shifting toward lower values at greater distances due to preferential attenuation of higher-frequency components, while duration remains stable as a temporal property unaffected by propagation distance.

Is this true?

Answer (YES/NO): NO